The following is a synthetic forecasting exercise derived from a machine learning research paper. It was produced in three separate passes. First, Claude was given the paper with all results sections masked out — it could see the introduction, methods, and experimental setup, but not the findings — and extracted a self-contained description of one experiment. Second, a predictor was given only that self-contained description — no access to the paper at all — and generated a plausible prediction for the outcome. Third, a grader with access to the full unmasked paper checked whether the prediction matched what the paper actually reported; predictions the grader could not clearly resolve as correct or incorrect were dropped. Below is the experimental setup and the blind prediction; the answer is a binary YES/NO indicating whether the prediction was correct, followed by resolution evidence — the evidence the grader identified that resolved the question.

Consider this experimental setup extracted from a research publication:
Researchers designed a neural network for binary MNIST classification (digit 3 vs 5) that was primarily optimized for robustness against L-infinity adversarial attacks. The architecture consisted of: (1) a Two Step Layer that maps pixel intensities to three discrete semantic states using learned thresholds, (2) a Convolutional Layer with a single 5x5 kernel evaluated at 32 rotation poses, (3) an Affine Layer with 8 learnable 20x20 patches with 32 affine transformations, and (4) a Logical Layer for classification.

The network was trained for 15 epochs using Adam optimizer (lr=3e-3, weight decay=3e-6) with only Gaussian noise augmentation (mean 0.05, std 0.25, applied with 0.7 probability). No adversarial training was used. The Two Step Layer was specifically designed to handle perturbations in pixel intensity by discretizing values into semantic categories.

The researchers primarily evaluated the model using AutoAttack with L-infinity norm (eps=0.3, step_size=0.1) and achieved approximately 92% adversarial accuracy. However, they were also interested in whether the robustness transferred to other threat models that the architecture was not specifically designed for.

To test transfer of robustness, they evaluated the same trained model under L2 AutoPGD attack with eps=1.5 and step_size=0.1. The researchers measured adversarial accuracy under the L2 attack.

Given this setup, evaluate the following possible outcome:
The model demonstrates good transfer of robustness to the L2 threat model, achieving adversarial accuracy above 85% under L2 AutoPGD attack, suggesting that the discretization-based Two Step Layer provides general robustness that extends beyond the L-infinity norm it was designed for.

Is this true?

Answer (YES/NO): YES